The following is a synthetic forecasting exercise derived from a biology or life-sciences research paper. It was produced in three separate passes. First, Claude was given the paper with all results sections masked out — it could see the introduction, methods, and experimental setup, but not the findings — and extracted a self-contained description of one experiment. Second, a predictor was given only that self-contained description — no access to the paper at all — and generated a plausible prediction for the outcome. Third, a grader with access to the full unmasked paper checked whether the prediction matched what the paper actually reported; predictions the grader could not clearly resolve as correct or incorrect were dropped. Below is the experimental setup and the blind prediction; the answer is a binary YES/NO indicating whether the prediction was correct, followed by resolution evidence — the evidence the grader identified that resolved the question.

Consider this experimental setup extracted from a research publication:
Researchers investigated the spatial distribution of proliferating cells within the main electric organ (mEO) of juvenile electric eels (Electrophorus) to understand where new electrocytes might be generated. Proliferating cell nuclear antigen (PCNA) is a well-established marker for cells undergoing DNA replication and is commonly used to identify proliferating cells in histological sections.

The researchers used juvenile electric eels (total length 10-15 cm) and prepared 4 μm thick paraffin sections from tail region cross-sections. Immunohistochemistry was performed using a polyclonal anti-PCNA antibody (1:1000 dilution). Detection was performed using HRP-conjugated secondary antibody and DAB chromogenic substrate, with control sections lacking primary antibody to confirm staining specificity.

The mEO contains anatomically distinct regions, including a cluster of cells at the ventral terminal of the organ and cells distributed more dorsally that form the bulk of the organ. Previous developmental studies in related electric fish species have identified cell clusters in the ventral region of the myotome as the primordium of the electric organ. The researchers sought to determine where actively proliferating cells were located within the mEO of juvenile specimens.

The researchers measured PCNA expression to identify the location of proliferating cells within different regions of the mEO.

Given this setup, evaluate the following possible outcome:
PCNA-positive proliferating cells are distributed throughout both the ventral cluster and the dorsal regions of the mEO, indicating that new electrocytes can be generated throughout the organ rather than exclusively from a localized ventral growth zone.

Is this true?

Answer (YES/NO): NO